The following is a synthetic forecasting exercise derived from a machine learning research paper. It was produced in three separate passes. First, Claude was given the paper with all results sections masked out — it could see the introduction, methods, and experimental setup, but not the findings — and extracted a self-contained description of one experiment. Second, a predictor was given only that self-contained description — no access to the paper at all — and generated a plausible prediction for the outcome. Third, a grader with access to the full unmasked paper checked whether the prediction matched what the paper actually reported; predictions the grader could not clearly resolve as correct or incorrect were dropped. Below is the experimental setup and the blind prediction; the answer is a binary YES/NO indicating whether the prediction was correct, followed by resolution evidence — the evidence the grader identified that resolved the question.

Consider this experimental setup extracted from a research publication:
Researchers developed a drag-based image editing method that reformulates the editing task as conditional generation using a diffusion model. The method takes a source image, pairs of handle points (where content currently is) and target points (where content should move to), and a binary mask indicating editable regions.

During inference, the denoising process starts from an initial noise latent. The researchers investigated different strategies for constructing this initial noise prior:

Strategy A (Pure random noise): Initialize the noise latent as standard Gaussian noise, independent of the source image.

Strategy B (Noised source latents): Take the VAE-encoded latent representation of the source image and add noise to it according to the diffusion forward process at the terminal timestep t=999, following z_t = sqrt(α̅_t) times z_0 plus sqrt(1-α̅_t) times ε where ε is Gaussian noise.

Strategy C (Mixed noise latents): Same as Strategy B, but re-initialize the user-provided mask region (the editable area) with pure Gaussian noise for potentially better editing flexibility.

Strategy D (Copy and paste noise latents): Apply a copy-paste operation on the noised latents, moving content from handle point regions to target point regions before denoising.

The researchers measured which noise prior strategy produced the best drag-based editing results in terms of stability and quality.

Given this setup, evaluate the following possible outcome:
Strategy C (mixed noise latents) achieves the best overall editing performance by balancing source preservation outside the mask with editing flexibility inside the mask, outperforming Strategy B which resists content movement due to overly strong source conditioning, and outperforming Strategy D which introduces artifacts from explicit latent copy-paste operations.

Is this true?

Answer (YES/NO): NO